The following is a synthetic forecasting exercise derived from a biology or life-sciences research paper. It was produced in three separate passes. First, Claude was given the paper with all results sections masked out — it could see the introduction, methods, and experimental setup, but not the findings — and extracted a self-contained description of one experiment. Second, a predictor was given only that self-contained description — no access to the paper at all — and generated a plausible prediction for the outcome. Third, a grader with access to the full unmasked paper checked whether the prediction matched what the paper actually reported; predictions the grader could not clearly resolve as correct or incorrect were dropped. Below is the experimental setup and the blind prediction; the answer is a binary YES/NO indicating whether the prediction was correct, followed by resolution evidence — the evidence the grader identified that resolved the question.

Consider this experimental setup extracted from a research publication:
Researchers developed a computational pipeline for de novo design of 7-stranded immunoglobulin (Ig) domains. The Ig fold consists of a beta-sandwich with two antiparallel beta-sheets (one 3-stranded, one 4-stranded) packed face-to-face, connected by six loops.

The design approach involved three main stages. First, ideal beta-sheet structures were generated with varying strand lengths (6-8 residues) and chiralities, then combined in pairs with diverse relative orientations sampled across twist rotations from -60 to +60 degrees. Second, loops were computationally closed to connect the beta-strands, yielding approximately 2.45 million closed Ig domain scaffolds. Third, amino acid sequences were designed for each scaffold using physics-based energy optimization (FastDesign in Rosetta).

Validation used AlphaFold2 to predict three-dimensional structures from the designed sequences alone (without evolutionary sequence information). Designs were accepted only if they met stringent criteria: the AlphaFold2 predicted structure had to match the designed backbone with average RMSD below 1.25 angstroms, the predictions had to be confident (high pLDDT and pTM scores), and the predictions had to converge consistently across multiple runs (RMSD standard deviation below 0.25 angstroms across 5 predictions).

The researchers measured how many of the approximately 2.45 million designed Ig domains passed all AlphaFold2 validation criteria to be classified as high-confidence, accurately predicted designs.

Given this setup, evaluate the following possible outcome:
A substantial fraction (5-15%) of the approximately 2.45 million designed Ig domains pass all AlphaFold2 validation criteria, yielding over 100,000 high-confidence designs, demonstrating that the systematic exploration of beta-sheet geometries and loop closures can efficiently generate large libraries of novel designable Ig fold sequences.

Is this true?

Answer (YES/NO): NO